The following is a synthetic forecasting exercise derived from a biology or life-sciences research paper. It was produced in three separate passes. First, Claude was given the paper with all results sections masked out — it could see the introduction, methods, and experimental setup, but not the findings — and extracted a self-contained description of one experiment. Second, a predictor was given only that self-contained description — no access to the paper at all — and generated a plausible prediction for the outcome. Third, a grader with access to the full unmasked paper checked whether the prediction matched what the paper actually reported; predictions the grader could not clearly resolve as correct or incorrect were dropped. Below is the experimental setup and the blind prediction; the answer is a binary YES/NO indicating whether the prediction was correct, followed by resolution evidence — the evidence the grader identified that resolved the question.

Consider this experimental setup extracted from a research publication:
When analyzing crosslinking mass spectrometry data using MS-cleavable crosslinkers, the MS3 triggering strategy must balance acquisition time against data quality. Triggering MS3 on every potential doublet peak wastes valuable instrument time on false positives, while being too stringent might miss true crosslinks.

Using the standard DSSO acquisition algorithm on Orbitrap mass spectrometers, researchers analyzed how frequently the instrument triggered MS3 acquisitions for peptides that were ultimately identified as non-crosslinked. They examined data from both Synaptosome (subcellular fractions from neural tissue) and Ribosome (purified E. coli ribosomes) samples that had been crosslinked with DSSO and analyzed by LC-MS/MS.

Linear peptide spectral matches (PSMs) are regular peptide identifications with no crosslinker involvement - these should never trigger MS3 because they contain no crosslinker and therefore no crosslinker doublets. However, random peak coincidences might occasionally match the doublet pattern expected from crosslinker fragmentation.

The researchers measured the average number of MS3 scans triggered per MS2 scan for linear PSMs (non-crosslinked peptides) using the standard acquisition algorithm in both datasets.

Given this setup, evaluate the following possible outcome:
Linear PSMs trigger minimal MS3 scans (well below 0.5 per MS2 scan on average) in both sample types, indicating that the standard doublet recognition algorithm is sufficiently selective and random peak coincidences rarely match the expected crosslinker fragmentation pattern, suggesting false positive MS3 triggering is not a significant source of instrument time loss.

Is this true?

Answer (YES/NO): NO